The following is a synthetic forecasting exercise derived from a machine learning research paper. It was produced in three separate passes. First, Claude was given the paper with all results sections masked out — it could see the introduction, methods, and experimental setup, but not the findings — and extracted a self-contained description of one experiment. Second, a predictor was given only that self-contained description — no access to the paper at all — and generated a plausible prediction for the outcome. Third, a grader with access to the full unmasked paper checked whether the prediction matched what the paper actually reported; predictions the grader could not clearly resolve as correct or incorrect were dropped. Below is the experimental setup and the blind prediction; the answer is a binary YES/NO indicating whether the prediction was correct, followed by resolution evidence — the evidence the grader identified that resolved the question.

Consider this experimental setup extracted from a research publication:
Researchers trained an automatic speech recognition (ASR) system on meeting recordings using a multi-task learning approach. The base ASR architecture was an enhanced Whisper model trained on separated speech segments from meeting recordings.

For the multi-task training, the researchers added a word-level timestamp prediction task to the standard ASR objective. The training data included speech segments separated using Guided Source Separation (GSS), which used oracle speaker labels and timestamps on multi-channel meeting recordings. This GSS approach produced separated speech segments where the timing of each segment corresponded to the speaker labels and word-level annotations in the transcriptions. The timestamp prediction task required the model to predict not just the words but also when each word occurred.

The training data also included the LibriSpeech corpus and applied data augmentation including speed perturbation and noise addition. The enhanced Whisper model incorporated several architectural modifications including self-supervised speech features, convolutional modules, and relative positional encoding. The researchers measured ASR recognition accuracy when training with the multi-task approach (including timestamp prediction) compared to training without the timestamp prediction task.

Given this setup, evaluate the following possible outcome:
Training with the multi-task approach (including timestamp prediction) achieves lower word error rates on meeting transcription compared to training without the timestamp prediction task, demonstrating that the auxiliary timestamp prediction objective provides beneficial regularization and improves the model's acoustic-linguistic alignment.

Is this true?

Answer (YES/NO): YES